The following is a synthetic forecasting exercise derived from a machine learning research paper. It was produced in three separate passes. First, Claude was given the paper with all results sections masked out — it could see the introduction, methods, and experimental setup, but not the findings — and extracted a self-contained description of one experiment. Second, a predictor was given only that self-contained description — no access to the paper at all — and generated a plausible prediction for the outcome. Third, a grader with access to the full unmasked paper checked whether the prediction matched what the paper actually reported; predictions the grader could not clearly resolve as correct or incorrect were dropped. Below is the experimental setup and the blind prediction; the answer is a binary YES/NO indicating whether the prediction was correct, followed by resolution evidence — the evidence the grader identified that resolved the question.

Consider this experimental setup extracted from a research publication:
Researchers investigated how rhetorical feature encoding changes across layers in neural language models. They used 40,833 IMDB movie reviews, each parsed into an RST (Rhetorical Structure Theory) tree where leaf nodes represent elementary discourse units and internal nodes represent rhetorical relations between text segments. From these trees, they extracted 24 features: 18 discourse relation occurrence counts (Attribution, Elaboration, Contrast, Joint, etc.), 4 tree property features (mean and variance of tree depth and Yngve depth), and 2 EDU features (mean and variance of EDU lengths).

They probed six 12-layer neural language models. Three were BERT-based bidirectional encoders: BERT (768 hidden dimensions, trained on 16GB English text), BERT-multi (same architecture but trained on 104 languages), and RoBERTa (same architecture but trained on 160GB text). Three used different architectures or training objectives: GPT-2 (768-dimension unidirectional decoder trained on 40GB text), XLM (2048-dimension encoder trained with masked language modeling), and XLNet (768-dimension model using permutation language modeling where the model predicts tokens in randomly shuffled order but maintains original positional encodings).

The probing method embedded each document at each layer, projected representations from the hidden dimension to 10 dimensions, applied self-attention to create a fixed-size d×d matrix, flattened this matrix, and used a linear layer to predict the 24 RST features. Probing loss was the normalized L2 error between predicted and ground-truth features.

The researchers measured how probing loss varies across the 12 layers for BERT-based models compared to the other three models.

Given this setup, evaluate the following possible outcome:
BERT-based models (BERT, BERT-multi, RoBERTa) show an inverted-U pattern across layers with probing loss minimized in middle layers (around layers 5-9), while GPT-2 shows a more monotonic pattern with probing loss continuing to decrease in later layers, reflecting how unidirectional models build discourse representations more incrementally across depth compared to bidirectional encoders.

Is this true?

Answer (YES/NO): NO